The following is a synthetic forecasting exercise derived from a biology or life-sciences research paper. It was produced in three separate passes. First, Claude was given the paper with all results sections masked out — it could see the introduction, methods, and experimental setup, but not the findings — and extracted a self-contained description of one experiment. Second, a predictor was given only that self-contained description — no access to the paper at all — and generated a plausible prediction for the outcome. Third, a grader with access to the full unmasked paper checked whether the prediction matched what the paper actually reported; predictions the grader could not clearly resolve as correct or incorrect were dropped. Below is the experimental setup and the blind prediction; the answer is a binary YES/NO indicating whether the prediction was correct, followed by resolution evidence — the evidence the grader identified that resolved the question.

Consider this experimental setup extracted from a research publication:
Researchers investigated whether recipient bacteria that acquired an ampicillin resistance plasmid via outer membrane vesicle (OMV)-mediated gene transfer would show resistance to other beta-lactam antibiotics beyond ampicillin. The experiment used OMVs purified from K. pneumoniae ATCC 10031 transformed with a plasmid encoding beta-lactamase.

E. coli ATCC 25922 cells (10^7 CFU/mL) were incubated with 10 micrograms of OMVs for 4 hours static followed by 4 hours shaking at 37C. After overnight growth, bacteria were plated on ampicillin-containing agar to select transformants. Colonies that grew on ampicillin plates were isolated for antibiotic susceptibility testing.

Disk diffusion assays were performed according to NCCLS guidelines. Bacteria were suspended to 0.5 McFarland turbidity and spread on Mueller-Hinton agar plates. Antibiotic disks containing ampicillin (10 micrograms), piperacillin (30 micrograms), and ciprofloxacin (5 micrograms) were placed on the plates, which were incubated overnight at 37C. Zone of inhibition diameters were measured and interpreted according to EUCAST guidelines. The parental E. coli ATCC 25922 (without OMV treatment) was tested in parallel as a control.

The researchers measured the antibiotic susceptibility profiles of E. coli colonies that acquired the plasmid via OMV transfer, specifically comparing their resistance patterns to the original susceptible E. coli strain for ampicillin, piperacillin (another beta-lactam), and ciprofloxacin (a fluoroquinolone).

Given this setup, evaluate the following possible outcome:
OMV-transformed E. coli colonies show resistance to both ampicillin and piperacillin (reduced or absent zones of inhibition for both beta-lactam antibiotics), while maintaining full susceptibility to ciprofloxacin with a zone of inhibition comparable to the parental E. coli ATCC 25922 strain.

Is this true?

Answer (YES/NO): YES